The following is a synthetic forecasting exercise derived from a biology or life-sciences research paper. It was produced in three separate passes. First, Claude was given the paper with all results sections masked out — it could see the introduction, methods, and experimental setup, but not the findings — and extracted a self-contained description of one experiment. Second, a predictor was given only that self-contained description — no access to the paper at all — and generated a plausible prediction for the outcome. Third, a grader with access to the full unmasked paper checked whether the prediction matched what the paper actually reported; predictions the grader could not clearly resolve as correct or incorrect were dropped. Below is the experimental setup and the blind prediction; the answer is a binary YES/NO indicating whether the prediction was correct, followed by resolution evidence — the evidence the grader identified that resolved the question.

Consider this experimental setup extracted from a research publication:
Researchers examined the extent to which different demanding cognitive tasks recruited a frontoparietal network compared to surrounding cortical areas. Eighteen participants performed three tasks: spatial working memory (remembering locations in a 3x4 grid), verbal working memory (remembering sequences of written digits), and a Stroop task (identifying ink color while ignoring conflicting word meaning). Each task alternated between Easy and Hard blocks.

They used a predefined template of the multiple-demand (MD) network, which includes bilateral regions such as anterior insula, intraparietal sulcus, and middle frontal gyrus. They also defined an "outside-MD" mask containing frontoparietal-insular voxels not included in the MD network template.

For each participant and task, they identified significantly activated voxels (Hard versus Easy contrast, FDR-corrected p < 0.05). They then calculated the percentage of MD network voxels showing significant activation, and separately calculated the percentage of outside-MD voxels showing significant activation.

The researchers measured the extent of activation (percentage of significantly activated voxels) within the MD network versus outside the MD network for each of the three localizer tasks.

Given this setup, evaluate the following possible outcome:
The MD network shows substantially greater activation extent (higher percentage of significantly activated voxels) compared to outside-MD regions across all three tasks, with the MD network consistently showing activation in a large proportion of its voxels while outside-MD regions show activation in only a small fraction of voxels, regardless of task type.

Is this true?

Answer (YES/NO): NO